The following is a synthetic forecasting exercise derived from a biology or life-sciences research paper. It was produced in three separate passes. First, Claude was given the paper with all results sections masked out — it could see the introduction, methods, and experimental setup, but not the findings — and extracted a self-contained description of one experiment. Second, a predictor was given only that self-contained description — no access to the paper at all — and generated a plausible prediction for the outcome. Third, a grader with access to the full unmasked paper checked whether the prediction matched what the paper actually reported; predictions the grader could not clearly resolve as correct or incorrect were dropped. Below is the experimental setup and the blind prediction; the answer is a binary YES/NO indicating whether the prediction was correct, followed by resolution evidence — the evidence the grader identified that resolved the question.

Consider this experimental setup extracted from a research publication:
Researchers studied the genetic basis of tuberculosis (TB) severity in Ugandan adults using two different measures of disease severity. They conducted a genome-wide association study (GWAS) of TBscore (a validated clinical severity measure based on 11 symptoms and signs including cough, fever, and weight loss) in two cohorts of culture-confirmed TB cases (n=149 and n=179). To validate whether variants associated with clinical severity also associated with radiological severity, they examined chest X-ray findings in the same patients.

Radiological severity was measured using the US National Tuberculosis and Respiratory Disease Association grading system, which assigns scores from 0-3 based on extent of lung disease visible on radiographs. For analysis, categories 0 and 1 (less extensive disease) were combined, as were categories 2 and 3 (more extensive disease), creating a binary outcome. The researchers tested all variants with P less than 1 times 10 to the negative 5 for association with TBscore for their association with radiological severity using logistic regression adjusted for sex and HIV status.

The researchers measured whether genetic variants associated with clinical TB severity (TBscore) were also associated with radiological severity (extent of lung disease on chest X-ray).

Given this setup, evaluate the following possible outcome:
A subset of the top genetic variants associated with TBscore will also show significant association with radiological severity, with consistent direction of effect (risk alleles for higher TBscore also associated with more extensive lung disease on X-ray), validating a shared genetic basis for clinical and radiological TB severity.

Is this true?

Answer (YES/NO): YES